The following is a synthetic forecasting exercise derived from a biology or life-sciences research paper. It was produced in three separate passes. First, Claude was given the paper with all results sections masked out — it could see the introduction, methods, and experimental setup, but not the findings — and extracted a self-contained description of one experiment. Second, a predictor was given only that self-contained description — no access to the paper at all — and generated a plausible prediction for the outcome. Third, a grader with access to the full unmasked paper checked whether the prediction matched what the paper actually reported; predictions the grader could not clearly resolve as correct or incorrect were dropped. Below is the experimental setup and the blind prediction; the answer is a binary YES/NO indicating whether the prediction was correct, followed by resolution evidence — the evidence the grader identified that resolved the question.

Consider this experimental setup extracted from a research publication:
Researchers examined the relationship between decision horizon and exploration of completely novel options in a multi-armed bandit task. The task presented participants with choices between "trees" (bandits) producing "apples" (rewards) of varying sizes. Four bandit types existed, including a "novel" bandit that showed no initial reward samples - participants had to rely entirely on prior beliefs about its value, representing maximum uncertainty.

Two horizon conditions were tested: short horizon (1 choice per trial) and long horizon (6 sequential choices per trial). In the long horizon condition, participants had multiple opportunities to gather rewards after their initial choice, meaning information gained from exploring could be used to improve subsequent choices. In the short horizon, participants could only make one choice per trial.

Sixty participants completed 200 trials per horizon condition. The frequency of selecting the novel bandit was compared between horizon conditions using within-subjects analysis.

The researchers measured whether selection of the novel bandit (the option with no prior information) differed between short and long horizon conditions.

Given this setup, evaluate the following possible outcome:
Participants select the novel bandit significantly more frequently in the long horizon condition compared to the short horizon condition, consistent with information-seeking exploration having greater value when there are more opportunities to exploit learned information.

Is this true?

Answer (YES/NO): YES